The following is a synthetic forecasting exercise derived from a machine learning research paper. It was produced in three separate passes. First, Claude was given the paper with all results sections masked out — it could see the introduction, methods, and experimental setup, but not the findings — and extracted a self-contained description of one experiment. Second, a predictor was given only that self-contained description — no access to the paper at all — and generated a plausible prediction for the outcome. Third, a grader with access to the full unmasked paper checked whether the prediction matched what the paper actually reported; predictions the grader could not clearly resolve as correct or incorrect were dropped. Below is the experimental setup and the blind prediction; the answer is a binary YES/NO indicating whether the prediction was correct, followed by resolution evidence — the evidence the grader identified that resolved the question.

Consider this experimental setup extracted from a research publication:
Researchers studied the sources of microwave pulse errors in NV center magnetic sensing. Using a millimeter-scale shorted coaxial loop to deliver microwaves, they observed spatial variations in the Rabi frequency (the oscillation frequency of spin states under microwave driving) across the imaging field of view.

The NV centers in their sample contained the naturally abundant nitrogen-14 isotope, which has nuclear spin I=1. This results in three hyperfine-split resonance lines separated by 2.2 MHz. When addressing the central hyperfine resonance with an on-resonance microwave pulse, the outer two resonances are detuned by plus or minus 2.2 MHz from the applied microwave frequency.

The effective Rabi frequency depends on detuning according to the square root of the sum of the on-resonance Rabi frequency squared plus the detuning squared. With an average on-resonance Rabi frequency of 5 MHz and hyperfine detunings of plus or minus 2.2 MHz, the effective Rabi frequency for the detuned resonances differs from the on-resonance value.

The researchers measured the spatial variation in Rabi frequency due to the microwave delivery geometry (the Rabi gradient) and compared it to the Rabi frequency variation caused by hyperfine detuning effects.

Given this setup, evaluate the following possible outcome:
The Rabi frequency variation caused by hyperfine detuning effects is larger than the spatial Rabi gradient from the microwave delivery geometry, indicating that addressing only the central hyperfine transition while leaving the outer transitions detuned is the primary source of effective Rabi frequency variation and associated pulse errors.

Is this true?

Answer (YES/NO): YES